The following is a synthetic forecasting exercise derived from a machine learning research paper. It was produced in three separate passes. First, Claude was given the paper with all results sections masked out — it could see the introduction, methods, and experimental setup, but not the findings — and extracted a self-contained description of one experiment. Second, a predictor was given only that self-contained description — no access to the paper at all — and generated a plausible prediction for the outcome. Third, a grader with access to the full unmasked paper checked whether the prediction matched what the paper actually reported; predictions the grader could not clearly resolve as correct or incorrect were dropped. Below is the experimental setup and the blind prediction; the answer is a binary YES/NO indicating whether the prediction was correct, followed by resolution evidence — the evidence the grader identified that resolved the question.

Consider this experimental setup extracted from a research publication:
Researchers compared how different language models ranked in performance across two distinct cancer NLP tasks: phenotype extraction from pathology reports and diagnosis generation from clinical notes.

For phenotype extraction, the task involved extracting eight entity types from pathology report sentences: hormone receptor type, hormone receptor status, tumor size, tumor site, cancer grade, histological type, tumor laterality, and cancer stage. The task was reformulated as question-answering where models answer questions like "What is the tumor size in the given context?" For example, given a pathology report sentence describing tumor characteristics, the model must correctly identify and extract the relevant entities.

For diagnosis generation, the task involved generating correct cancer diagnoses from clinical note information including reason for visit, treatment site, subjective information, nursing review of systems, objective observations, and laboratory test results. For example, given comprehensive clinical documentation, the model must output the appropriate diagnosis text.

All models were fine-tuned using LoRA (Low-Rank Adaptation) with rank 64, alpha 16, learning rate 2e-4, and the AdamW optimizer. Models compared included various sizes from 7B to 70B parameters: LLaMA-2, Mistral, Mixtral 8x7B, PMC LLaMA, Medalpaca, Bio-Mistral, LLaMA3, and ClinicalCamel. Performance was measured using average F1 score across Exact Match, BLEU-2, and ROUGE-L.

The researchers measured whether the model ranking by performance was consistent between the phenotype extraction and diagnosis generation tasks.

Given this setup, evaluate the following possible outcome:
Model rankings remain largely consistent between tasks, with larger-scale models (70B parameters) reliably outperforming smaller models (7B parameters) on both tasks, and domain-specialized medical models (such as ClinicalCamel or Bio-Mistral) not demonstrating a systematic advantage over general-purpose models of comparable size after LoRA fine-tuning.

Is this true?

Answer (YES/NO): NO